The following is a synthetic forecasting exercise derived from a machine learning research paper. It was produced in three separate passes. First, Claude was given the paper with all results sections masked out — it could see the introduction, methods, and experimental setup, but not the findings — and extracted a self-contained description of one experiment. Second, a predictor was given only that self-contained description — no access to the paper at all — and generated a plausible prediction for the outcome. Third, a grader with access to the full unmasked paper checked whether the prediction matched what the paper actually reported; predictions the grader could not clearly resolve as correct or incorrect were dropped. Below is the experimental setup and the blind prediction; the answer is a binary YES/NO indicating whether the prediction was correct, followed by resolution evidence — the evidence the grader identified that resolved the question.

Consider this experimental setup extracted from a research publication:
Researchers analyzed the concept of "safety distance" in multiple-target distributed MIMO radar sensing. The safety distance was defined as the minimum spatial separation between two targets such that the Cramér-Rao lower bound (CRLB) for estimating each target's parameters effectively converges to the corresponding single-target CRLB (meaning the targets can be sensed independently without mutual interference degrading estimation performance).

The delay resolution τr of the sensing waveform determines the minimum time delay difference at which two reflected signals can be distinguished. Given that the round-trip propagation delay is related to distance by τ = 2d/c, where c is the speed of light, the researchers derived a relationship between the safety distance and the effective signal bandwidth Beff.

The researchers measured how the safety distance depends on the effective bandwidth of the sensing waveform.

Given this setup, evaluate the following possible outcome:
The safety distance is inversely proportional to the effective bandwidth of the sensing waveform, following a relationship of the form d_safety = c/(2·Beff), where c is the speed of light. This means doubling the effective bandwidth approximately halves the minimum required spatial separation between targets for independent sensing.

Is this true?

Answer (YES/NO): YES